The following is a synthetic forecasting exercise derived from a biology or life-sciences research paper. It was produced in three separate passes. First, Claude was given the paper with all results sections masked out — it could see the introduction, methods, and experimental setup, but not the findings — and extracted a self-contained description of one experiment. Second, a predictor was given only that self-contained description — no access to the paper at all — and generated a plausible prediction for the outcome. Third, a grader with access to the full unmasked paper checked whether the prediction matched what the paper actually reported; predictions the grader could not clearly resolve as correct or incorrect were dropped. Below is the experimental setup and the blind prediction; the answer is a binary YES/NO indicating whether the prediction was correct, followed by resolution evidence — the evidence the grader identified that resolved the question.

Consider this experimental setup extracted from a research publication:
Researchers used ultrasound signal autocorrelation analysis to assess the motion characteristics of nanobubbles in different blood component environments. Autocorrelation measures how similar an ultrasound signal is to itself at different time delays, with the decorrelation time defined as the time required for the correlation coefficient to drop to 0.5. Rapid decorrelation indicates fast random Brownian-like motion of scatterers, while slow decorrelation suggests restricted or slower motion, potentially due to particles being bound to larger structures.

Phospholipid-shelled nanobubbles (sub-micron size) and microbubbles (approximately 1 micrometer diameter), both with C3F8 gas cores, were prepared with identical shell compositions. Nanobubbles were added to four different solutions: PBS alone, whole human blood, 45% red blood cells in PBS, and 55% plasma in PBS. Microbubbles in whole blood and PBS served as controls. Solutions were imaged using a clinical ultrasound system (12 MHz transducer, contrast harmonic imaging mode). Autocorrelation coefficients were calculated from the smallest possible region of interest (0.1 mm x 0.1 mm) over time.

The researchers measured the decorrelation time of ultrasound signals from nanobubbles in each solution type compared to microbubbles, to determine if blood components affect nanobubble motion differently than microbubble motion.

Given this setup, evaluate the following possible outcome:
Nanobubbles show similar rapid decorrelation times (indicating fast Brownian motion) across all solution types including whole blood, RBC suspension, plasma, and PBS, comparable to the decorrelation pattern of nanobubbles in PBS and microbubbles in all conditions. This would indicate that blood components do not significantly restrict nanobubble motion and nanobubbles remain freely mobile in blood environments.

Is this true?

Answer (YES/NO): NO